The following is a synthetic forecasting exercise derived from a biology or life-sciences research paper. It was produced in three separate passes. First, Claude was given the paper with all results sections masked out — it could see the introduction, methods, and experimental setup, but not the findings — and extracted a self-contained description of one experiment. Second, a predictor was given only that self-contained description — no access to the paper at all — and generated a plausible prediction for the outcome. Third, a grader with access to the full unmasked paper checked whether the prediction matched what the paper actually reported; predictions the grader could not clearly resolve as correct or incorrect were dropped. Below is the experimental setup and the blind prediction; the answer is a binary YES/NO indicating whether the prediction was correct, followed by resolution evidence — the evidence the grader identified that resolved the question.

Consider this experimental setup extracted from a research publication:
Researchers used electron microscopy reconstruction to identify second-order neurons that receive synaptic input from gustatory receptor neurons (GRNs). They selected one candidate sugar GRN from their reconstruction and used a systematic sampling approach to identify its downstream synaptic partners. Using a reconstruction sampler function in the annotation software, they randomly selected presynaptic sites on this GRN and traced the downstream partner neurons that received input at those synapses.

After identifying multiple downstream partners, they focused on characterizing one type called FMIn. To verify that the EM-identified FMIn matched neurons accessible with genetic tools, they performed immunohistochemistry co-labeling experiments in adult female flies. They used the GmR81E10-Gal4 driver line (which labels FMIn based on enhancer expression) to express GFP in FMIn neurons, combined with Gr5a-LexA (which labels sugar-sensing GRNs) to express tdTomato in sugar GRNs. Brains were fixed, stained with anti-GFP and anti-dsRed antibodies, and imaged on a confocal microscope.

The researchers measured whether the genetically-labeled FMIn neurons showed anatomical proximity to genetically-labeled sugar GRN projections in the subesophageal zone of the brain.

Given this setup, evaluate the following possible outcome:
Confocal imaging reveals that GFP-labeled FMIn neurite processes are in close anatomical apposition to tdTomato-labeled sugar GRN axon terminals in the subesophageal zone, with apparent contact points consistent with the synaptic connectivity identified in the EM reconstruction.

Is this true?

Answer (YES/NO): YES